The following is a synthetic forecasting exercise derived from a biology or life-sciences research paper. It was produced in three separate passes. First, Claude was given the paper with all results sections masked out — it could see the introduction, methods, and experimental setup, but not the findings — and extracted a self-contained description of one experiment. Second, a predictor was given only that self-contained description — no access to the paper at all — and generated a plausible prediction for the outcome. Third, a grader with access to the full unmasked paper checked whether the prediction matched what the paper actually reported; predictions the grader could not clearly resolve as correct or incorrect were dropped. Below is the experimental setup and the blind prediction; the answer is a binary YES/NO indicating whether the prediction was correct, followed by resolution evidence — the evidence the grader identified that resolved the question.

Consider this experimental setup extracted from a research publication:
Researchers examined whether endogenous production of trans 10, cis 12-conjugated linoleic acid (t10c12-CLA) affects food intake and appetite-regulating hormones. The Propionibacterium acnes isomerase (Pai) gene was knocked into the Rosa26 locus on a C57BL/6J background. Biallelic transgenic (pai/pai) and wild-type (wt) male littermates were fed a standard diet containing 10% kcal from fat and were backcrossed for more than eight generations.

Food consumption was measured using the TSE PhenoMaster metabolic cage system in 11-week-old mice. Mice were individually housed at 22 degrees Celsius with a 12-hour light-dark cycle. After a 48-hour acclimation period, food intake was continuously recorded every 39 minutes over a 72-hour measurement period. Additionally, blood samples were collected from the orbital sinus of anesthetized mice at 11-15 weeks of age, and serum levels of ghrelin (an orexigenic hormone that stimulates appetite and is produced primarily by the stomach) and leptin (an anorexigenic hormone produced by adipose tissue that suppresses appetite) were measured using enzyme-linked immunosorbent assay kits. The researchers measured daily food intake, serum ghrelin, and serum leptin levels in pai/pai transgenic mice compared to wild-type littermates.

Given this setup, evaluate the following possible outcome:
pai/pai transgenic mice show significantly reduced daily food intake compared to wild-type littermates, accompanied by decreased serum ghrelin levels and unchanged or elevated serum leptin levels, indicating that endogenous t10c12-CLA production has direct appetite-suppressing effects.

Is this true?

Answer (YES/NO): NO